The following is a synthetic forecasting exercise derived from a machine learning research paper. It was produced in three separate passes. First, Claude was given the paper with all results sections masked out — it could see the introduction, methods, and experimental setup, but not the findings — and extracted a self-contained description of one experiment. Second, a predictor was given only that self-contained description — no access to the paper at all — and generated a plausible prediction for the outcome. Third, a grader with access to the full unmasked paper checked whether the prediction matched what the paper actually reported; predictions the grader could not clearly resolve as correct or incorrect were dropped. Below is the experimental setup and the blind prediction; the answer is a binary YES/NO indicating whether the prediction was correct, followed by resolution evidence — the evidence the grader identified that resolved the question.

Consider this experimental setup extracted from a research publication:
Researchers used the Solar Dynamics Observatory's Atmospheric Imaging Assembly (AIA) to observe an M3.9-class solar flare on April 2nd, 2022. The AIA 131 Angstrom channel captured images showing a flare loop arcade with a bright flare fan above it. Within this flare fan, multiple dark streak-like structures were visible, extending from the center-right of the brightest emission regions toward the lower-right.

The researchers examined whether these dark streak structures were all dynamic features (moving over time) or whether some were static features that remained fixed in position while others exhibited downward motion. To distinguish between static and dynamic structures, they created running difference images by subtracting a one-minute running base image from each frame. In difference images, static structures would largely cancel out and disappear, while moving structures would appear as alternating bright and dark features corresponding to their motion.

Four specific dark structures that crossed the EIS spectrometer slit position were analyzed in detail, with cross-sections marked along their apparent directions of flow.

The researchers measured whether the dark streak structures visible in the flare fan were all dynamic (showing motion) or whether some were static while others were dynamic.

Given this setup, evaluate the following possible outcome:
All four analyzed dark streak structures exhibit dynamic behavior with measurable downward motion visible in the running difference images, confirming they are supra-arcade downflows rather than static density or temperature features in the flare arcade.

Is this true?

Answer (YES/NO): YES